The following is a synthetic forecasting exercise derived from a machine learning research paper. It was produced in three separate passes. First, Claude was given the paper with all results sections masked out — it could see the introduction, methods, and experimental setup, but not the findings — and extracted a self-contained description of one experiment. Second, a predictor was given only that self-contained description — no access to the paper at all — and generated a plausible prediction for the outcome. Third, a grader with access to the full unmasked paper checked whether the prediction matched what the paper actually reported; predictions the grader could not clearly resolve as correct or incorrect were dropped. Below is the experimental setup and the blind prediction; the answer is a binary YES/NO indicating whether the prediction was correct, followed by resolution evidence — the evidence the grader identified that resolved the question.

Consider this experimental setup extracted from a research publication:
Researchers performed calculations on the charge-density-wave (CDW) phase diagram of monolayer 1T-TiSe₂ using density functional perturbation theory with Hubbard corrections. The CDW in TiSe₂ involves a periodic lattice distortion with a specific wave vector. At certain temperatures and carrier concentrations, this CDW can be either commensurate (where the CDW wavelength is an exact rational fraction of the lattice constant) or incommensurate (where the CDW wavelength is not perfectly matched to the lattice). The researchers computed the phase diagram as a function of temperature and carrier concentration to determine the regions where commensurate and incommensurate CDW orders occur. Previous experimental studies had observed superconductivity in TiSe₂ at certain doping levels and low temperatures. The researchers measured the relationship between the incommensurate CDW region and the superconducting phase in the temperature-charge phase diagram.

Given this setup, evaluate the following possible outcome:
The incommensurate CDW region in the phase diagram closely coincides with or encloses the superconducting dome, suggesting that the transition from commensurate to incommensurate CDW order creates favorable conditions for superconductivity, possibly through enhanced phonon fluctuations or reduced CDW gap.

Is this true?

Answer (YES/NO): YES